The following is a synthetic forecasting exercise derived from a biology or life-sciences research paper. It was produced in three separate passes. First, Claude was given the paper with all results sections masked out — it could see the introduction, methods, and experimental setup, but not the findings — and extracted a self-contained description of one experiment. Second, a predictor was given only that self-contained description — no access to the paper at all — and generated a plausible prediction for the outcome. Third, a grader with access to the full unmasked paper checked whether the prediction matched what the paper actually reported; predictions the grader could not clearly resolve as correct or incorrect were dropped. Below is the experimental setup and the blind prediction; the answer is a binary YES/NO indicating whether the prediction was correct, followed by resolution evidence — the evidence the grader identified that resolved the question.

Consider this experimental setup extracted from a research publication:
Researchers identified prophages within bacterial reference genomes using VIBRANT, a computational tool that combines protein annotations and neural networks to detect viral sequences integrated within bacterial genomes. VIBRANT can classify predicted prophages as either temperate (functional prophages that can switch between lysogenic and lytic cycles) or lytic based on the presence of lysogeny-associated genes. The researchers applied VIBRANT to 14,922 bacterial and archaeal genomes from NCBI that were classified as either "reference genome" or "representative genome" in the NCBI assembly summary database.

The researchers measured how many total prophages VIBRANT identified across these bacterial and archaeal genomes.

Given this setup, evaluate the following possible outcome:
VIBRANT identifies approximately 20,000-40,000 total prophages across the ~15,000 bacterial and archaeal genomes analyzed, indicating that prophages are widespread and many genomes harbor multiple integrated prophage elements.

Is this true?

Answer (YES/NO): YES